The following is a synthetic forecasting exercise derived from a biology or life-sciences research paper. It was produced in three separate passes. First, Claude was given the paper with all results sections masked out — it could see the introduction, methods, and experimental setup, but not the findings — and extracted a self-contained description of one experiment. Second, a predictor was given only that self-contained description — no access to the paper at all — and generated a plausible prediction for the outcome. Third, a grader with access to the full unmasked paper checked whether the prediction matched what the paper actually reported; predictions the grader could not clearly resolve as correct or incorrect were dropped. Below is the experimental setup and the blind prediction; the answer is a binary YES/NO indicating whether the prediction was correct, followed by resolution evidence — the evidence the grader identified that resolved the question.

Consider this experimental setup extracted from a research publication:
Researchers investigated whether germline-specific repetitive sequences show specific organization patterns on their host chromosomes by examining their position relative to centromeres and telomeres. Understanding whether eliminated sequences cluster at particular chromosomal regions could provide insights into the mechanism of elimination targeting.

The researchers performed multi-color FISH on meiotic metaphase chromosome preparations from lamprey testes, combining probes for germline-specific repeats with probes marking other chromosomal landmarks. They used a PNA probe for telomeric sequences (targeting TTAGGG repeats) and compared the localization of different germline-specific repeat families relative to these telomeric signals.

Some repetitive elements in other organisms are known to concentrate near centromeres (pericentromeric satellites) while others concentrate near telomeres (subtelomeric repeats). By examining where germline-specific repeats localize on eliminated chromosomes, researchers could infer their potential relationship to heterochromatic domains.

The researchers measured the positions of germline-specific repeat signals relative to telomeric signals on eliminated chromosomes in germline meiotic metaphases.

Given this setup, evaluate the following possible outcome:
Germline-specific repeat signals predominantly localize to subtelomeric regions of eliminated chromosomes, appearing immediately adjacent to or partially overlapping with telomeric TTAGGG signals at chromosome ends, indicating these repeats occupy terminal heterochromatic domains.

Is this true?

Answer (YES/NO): NO